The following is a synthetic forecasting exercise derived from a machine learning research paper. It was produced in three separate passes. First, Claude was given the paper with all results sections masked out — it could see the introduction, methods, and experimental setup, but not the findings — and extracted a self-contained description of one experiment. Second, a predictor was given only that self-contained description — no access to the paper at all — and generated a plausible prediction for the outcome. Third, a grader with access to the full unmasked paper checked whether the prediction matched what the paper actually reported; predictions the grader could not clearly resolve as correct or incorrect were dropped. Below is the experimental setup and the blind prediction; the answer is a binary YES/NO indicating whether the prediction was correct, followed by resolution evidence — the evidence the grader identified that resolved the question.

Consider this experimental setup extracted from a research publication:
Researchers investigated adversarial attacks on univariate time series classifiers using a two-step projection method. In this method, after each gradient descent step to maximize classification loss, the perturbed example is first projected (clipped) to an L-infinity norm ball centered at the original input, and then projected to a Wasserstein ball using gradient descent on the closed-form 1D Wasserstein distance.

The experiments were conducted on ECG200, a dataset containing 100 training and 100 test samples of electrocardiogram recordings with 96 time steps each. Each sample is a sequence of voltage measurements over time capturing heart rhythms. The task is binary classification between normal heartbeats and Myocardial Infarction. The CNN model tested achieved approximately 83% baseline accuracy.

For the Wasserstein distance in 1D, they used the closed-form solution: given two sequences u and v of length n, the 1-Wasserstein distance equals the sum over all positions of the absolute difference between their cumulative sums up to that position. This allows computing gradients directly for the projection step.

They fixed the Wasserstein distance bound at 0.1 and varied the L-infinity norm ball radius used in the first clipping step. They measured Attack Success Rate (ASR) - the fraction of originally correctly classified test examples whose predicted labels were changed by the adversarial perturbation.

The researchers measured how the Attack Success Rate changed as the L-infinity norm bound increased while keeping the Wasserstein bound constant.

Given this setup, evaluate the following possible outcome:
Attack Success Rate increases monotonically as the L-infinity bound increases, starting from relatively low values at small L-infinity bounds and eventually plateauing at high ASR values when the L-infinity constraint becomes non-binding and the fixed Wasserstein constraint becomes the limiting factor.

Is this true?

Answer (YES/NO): NO